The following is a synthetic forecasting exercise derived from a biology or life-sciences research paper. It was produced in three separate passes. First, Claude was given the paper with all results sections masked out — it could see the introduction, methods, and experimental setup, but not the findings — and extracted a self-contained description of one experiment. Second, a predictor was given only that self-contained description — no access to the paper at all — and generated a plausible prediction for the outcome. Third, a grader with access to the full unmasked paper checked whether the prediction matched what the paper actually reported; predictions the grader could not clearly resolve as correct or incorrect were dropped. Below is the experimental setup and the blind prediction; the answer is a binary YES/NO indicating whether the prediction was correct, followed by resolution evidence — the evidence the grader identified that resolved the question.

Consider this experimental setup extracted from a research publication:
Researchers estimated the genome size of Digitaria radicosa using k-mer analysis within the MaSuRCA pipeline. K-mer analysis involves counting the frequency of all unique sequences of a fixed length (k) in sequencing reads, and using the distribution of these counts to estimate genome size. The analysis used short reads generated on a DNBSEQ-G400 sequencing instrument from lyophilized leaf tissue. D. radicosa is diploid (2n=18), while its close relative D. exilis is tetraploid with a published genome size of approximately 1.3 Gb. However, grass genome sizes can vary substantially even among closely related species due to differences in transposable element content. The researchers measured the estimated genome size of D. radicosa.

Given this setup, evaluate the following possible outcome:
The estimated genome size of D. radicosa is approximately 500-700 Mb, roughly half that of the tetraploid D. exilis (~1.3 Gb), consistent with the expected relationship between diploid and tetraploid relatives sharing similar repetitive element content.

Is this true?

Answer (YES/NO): NO